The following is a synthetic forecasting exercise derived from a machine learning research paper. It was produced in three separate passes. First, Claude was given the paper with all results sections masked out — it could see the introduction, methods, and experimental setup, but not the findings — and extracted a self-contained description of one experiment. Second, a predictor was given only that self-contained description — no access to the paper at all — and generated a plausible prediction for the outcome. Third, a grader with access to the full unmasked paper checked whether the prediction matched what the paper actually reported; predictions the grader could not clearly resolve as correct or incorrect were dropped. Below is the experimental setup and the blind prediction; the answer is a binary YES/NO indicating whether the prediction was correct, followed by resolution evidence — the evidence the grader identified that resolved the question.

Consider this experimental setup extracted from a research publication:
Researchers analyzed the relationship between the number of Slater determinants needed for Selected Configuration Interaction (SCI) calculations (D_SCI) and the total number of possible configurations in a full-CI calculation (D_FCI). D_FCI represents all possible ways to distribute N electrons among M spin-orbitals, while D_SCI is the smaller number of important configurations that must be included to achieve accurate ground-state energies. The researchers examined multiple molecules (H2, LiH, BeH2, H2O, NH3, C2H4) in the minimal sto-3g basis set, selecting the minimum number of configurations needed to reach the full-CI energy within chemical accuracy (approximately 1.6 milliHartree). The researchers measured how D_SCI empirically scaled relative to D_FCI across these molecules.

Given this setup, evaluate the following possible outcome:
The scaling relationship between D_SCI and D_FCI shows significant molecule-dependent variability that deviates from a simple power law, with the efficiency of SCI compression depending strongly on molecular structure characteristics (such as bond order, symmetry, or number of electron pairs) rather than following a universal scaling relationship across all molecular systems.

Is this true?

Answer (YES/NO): NO